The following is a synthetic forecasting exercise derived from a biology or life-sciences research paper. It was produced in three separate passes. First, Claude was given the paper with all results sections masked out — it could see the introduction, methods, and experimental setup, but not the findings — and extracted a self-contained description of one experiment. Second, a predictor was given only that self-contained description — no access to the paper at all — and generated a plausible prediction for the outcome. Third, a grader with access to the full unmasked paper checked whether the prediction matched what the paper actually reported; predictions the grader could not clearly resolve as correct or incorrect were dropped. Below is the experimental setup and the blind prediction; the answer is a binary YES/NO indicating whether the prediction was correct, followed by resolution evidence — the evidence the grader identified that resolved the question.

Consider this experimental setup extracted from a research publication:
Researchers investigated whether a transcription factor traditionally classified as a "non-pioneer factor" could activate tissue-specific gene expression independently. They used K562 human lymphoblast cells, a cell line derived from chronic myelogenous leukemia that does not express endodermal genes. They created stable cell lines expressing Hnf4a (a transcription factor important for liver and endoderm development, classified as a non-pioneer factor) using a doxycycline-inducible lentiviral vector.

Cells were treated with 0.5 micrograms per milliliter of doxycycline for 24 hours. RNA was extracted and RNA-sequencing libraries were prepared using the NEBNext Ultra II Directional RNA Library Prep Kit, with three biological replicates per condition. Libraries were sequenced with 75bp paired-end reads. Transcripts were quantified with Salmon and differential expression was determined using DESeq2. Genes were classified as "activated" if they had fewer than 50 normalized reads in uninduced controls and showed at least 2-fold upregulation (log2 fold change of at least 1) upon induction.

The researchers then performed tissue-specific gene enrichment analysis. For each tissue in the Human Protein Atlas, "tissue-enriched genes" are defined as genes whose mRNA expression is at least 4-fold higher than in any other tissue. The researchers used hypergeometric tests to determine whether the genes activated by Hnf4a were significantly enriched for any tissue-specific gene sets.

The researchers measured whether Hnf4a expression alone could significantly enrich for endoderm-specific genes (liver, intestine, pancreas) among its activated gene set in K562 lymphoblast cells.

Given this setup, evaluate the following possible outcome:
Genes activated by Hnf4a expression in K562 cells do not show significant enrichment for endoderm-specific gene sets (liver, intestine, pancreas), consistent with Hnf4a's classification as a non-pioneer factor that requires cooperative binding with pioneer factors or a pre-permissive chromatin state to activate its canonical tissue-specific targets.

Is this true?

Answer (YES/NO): NO